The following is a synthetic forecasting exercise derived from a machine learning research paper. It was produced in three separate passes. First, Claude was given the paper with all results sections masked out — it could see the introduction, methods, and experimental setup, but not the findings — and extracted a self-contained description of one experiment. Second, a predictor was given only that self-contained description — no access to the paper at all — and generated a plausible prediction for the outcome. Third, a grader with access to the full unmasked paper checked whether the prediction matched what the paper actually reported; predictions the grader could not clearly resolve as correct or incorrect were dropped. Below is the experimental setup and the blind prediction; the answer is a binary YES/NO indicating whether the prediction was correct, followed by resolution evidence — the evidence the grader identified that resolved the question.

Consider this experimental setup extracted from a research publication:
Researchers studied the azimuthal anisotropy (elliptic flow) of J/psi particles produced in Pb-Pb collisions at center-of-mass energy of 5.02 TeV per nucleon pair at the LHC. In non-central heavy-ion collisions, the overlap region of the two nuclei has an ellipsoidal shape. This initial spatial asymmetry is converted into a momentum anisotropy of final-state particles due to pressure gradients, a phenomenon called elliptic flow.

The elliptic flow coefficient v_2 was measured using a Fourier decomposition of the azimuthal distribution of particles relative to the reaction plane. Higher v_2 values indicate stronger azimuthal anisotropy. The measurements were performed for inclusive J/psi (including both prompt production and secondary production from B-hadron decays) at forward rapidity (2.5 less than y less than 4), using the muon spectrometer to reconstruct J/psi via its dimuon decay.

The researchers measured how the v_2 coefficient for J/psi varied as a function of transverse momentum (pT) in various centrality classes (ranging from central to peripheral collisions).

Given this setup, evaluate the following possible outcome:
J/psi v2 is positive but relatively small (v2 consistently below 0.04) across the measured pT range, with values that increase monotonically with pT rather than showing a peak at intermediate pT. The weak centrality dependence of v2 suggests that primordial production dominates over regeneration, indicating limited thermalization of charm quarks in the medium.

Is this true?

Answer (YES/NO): NO